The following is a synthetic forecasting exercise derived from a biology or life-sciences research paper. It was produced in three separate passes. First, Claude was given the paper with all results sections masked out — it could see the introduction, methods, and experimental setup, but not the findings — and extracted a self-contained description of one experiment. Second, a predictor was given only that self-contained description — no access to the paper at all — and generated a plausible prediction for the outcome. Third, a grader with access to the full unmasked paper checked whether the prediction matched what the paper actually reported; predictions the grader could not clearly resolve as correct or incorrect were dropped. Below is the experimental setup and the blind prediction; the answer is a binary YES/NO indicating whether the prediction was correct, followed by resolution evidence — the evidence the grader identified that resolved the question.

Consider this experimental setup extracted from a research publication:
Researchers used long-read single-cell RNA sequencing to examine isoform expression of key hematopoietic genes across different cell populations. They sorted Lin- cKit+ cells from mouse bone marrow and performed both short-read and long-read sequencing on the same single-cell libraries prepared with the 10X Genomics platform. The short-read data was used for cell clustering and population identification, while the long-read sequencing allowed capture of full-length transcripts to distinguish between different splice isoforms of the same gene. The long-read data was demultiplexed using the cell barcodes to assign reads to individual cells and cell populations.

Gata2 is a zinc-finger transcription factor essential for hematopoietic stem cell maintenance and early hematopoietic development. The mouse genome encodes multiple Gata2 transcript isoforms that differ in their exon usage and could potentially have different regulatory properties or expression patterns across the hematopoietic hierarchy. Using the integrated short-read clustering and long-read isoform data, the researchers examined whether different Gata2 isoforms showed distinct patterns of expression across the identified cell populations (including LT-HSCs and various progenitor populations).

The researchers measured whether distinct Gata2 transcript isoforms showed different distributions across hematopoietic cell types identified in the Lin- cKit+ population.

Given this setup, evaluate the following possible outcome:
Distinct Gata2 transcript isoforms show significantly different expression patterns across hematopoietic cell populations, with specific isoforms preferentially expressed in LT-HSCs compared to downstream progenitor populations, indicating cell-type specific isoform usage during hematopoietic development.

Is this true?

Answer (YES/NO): NO